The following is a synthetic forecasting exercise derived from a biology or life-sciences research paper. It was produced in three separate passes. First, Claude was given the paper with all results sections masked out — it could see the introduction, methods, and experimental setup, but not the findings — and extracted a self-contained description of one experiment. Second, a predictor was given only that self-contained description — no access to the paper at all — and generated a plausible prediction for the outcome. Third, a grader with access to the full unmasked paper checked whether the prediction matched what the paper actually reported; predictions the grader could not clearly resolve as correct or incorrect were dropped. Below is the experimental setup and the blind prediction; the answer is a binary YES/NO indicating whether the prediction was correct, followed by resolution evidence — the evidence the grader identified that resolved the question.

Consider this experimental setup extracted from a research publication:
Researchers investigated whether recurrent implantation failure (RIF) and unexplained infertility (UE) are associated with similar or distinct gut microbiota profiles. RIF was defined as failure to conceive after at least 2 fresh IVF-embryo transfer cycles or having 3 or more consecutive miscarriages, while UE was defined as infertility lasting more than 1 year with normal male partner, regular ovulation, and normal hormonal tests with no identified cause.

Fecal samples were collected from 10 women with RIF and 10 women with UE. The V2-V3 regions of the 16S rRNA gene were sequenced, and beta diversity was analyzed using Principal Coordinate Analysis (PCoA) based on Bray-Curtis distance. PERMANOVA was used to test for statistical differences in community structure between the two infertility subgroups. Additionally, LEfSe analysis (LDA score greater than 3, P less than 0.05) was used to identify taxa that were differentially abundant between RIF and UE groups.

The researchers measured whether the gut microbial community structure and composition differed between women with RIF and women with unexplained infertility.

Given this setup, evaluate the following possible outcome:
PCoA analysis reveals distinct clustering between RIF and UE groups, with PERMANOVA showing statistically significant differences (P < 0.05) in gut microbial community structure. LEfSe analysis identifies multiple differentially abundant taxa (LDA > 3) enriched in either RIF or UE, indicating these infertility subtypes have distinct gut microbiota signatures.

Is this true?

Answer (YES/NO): NO